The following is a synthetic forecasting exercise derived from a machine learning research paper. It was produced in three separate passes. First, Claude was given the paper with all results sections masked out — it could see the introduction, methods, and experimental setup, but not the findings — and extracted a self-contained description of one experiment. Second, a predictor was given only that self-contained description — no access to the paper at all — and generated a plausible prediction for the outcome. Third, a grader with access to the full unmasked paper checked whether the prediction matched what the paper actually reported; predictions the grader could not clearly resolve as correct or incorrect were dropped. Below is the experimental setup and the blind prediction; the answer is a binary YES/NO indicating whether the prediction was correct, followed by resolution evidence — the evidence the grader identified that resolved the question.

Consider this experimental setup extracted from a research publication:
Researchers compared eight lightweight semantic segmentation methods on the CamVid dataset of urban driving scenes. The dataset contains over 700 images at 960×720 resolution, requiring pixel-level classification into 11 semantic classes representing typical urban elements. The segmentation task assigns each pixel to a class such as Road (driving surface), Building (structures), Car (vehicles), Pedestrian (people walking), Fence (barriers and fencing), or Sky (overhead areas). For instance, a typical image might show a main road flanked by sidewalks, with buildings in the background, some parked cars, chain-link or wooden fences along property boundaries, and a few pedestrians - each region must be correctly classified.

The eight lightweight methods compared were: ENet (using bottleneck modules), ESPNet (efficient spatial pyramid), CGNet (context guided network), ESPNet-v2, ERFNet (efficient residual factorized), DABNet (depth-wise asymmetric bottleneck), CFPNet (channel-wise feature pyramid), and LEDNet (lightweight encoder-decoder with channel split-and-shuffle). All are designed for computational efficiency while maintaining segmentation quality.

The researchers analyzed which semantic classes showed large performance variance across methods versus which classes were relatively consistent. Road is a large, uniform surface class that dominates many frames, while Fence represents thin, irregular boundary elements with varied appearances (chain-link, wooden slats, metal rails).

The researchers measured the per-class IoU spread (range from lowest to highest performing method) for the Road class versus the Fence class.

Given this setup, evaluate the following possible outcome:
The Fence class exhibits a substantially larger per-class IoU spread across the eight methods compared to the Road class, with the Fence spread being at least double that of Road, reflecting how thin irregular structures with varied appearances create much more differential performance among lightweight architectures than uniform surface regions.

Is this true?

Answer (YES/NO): YES